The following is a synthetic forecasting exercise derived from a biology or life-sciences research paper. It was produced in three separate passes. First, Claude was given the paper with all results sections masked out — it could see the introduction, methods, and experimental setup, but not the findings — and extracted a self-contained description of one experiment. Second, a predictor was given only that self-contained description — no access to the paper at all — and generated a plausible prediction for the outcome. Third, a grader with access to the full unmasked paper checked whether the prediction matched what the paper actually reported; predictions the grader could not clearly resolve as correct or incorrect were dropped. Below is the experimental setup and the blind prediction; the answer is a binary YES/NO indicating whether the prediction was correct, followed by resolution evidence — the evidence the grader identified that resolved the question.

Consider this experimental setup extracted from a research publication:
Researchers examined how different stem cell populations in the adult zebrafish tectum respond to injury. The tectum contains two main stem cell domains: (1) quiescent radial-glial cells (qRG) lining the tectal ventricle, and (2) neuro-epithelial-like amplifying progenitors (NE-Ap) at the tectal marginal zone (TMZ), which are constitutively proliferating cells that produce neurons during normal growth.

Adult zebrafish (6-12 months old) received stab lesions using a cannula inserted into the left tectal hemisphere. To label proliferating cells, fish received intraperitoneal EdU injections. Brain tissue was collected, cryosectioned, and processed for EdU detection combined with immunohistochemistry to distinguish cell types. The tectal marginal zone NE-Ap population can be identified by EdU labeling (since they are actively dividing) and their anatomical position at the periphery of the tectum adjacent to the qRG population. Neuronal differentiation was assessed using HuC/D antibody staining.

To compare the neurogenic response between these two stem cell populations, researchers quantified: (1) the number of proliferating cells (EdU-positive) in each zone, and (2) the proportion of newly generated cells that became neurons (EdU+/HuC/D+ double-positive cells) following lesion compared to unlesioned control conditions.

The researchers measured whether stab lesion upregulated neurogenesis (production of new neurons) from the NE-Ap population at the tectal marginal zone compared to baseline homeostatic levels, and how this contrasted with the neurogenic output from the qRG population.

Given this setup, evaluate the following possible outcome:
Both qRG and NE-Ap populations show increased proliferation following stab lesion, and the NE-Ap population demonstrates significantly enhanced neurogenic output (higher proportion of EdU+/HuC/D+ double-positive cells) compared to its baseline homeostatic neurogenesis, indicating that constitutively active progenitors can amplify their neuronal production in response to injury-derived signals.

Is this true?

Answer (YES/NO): YES